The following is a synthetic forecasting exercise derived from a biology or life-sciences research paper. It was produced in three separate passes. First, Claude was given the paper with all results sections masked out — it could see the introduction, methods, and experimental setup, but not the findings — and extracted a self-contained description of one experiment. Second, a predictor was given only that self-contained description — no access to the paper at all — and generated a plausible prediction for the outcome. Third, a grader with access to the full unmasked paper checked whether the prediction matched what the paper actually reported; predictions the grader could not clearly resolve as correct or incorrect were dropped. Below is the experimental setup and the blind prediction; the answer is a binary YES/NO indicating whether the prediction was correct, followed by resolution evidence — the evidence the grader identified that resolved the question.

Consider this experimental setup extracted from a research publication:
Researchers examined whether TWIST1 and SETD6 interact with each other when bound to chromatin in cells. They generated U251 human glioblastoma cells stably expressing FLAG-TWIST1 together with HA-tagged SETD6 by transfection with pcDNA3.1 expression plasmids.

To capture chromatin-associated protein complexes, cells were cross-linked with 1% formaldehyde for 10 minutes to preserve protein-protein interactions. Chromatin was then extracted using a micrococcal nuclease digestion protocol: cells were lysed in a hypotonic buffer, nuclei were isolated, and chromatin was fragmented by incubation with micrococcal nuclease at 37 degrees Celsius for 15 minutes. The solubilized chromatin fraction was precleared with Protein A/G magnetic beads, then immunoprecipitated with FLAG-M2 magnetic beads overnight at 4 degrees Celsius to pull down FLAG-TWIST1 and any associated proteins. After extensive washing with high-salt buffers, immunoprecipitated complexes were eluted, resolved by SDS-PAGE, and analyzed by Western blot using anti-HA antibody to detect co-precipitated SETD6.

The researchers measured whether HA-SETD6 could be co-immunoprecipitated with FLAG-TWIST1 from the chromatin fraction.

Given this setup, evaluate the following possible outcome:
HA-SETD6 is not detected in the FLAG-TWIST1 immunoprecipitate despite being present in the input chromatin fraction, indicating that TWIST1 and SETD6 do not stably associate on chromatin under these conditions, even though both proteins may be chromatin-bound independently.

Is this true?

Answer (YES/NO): NO